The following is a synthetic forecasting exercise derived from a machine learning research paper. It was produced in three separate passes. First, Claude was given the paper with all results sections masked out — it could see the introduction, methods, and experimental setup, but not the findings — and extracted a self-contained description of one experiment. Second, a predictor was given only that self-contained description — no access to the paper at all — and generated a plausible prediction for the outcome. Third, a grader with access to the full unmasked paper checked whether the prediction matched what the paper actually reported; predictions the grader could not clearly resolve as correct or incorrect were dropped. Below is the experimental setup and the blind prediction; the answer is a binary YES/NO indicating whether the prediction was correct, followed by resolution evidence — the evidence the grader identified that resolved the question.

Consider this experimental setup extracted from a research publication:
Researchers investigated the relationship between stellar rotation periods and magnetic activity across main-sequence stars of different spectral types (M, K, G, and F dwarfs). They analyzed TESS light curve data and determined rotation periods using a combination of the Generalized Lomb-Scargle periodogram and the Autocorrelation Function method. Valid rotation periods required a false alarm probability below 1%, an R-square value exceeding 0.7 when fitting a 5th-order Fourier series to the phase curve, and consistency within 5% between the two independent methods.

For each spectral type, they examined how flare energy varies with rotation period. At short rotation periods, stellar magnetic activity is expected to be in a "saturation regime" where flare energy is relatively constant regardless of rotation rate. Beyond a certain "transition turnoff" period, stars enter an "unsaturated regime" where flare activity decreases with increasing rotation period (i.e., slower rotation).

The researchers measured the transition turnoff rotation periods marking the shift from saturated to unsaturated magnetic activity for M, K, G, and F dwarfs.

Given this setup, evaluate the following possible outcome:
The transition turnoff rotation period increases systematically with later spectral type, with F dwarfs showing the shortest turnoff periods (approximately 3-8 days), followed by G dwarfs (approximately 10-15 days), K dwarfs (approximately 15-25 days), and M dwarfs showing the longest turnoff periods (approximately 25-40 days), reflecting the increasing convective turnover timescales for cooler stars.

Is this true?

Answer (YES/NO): NO